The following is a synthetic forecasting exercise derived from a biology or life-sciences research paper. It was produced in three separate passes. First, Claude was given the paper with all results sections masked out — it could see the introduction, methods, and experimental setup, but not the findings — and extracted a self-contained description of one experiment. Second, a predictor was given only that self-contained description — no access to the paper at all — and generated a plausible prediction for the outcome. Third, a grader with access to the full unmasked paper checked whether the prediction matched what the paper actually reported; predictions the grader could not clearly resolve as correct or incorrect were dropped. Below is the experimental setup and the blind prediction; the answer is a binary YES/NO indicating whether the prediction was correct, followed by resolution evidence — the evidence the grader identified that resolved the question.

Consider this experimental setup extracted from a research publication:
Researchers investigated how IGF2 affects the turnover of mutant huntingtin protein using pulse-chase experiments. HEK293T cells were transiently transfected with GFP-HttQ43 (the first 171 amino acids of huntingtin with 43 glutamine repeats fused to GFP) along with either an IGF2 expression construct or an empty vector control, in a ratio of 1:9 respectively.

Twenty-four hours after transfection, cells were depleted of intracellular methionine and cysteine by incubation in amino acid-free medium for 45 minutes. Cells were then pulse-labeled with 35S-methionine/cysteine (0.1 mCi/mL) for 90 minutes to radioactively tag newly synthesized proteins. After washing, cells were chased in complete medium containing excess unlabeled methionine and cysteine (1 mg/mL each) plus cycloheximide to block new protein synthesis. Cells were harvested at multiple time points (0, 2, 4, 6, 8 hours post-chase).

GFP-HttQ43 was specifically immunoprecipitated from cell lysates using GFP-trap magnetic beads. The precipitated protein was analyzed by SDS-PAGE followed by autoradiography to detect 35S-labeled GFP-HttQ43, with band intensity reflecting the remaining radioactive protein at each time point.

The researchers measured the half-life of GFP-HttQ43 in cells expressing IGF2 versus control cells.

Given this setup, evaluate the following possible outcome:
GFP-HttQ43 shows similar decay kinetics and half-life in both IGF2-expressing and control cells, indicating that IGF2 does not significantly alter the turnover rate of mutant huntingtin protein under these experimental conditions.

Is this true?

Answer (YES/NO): NO